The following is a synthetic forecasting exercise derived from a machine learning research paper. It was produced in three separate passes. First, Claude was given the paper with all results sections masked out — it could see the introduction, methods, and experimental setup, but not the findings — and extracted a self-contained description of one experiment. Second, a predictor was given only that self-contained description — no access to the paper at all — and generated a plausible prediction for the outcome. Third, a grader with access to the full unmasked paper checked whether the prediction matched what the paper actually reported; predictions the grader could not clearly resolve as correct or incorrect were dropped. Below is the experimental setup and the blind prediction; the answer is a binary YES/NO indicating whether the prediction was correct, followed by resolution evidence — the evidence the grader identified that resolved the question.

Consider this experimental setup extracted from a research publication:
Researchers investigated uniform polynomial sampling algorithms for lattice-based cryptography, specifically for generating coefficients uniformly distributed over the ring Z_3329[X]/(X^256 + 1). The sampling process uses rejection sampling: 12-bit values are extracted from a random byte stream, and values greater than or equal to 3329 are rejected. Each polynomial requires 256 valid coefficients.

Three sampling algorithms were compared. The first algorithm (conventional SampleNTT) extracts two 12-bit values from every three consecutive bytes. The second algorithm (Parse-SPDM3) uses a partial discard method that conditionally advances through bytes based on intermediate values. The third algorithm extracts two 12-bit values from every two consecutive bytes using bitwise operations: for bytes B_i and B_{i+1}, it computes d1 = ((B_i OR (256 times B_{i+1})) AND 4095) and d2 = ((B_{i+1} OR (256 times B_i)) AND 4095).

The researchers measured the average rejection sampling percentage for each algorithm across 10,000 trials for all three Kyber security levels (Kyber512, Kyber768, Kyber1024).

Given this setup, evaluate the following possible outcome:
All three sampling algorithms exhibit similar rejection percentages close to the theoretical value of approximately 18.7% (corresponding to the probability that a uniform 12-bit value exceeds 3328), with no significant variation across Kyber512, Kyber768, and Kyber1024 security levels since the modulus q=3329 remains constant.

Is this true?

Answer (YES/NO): YES